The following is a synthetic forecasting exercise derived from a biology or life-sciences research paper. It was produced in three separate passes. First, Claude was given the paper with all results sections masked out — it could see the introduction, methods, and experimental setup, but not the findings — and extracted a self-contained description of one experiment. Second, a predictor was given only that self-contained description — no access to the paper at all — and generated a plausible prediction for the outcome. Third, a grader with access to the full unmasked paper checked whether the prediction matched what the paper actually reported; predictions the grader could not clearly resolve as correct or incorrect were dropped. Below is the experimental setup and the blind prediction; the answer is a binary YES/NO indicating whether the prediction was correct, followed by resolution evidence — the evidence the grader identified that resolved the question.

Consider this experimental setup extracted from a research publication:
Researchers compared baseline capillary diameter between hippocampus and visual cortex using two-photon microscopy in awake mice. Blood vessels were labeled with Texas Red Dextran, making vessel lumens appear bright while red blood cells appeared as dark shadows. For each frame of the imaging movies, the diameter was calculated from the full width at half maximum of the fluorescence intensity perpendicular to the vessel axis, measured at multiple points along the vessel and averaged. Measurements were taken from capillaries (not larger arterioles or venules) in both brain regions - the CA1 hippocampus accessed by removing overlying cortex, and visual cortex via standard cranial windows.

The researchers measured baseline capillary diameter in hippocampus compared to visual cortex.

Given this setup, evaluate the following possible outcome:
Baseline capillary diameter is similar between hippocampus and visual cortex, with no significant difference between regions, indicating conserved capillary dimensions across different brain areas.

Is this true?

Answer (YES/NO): YES